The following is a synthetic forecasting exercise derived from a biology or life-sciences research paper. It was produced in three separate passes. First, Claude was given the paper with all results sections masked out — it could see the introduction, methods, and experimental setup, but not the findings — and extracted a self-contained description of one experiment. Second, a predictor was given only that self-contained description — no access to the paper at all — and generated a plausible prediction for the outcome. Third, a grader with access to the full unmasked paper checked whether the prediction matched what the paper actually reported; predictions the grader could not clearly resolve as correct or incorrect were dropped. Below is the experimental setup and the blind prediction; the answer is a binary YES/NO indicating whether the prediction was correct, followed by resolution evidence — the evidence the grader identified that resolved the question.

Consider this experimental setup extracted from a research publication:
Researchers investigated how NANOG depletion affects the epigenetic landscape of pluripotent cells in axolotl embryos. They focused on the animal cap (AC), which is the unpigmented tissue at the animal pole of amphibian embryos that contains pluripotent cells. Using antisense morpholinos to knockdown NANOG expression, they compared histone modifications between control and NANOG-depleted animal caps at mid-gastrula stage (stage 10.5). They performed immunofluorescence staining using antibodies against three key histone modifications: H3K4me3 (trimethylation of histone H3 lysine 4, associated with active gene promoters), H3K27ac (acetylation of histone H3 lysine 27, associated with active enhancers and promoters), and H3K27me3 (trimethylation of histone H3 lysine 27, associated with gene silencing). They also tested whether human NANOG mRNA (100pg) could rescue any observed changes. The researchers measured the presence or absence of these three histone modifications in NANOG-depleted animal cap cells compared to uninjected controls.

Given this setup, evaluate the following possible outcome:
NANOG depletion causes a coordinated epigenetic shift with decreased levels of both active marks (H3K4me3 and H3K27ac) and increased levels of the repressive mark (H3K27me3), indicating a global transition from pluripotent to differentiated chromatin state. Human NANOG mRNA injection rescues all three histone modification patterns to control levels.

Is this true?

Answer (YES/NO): NO